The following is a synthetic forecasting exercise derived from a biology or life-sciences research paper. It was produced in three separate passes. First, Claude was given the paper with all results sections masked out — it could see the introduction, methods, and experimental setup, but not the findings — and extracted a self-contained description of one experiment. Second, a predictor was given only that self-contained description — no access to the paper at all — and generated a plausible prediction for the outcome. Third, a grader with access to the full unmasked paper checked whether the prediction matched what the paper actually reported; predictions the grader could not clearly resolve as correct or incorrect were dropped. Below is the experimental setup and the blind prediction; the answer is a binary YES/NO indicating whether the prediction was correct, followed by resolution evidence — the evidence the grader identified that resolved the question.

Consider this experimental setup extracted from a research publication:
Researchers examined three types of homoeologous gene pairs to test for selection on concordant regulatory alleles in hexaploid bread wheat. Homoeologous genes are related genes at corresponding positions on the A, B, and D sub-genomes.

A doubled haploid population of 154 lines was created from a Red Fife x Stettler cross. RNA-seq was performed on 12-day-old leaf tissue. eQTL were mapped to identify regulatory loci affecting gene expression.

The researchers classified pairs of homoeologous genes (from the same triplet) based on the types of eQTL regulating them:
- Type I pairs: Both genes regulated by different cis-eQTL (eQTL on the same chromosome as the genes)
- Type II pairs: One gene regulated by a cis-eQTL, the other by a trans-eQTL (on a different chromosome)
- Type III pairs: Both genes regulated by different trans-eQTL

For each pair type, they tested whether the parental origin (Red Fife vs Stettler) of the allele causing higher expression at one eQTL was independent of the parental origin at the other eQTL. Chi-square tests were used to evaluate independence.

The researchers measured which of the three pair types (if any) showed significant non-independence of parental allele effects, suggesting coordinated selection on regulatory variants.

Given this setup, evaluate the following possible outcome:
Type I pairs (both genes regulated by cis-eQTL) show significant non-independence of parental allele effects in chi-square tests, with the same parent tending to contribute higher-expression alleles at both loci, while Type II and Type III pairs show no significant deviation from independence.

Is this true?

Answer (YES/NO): NO